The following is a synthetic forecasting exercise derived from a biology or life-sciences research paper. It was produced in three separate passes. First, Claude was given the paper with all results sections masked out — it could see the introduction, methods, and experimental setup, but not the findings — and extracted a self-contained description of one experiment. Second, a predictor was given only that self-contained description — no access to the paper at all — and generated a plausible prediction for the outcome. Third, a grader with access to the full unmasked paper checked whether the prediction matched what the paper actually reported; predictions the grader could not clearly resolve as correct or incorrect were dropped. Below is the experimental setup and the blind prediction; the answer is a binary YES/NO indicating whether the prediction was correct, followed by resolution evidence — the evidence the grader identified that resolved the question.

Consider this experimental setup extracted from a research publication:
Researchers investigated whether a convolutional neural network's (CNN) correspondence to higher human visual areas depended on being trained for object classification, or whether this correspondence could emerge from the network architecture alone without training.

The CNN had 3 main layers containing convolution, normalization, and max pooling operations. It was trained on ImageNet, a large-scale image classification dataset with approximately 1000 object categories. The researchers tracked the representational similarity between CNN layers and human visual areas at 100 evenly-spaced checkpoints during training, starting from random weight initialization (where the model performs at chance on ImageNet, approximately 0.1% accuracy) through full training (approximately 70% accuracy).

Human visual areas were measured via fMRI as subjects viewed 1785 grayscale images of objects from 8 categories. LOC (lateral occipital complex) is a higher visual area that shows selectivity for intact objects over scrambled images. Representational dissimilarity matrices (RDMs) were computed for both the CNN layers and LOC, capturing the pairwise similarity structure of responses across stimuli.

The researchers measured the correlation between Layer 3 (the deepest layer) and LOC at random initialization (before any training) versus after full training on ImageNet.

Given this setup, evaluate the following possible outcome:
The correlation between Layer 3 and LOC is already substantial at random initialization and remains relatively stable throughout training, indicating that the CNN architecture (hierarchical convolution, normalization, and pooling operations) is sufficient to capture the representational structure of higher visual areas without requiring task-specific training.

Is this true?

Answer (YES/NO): NO